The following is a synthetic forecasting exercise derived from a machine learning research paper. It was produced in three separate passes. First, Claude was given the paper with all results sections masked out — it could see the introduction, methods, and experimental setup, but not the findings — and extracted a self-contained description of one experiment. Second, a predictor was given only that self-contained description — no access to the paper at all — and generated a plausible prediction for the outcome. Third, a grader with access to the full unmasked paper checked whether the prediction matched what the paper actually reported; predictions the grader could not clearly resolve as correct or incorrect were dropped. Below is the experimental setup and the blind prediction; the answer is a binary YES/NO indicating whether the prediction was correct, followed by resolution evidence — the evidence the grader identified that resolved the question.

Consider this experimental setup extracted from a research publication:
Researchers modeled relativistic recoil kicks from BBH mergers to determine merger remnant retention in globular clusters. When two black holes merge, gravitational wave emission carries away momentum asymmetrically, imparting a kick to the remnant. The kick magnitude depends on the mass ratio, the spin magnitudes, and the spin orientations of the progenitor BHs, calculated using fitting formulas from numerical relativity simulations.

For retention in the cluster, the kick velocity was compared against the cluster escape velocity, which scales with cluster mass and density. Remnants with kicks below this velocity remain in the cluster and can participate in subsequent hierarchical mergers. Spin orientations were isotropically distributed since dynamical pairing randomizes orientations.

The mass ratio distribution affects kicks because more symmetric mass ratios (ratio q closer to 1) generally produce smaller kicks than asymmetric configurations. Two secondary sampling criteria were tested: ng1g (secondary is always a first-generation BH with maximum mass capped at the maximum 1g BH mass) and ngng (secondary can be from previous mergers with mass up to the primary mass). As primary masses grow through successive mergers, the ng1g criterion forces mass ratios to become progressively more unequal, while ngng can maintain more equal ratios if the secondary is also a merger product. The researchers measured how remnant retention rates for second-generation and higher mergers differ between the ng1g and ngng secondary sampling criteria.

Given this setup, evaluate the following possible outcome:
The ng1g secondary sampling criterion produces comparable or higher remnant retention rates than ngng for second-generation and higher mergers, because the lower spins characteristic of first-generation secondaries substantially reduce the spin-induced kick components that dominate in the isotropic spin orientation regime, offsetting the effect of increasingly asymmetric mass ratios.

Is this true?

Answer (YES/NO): NO